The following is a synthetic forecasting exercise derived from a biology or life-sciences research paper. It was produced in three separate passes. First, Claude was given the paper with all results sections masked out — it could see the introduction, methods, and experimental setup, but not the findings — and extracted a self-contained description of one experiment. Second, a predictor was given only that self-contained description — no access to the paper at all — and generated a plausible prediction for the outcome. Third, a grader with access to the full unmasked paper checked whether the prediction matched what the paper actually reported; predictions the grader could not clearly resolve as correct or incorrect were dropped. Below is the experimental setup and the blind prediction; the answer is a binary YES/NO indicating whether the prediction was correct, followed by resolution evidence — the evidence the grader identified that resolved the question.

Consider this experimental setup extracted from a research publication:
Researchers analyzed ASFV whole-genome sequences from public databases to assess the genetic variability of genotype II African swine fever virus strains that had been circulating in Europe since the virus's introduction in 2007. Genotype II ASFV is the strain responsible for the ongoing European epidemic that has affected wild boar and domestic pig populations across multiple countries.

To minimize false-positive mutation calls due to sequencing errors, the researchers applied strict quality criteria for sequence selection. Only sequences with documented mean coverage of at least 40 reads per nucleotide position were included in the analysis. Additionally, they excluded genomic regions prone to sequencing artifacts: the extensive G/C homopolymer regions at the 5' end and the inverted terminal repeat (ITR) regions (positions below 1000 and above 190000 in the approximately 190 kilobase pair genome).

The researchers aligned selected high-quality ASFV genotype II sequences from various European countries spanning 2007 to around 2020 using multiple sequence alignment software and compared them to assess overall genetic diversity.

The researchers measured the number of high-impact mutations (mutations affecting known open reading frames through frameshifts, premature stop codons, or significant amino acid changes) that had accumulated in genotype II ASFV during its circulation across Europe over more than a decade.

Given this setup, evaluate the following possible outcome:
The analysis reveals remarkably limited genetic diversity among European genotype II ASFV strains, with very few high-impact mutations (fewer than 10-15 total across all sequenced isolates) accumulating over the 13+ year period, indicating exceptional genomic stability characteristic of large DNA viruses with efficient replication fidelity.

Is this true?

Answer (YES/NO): NO